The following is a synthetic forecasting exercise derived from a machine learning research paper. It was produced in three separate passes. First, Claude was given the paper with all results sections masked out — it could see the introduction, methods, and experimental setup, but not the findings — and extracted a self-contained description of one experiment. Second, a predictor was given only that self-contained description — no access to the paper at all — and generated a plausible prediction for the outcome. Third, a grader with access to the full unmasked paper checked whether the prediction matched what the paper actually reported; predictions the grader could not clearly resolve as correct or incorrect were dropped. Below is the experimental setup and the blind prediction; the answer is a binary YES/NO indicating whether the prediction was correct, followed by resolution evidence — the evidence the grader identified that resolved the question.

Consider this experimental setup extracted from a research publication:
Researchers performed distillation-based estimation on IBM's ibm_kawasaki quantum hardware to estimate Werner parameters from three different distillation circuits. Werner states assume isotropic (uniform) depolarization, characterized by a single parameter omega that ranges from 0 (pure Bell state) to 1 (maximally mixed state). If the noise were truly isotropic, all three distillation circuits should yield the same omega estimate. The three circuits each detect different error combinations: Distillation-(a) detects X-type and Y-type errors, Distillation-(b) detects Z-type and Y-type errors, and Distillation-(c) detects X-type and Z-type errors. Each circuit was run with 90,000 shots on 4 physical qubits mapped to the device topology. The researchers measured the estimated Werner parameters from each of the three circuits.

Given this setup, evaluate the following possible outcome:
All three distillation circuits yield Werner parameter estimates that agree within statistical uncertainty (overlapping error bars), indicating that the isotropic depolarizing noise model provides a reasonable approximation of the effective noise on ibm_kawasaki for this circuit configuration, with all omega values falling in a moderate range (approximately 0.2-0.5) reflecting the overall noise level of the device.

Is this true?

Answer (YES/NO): NO